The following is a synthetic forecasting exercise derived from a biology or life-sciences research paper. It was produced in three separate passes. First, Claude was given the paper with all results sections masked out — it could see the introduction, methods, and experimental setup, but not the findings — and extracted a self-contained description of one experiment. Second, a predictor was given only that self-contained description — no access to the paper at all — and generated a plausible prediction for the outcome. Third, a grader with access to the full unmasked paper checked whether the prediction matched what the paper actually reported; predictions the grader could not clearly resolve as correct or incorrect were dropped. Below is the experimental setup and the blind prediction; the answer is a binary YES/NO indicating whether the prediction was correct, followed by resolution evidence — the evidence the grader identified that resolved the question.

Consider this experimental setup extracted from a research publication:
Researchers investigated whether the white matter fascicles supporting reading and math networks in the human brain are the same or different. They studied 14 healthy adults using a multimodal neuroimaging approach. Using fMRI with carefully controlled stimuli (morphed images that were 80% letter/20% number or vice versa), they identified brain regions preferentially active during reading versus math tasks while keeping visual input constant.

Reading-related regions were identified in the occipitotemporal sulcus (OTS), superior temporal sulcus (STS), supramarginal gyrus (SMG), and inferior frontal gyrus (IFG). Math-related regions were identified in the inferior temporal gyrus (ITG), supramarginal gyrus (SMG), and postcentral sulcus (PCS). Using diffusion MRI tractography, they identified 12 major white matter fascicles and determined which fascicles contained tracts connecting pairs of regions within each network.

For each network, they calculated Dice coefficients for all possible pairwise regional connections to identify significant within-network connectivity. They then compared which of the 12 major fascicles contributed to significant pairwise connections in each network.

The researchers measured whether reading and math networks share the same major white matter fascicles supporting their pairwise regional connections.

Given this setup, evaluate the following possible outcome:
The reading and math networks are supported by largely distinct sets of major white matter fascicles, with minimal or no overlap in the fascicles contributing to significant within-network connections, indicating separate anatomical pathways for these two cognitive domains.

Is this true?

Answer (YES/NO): NO